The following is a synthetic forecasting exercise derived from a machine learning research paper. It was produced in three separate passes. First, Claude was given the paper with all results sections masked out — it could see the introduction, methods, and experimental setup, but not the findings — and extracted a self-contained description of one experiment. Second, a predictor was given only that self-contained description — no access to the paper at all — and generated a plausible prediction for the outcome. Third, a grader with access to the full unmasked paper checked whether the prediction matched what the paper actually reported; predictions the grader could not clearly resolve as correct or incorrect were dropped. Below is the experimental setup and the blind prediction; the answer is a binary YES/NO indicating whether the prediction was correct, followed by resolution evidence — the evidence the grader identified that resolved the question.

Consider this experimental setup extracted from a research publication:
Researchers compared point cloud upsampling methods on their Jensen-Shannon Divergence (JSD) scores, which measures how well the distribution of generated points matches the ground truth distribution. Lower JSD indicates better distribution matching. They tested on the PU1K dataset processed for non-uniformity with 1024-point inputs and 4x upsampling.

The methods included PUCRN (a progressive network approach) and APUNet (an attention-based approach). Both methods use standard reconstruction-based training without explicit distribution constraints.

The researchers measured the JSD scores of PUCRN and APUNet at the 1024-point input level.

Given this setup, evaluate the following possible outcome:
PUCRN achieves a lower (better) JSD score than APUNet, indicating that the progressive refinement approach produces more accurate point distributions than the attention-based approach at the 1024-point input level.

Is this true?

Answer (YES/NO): NO